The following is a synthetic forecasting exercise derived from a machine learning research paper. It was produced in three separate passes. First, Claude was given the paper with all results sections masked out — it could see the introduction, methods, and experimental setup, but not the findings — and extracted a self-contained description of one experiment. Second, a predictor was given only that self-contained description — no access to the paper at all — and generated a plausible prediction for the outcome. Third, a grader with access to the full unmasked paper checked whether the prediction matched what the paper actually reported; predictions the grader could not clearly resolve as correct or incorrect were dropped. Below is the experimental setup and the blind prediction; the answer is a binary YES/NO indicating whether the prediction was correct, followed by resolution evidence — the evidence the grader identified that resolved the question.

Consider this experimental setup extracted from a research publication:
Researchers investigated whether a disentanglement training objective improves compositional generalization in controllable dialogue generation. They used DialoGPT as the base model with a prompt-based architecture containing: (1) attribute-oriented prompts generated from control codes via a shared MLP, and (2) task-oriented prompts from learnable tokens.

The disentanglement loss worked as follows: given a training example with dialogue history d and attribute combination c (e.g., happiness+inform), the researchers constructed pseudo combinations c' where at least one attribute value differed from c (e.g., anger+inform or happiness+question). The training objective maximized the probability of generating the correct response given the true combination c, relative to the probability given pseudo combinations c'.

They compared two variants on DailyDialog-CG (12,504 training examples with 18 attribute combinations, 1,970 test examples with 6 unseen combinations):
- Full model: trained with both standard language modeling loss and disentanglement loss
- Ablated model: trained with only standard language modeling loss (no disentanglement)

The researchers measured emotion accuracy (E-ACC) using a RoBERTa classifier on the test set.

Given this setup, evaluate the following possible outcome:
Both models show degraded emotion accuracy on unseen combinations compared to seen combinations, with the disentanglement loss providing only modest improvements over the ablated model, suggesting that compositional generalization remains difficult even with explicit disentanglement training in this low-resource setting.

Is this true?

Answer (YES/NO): NO